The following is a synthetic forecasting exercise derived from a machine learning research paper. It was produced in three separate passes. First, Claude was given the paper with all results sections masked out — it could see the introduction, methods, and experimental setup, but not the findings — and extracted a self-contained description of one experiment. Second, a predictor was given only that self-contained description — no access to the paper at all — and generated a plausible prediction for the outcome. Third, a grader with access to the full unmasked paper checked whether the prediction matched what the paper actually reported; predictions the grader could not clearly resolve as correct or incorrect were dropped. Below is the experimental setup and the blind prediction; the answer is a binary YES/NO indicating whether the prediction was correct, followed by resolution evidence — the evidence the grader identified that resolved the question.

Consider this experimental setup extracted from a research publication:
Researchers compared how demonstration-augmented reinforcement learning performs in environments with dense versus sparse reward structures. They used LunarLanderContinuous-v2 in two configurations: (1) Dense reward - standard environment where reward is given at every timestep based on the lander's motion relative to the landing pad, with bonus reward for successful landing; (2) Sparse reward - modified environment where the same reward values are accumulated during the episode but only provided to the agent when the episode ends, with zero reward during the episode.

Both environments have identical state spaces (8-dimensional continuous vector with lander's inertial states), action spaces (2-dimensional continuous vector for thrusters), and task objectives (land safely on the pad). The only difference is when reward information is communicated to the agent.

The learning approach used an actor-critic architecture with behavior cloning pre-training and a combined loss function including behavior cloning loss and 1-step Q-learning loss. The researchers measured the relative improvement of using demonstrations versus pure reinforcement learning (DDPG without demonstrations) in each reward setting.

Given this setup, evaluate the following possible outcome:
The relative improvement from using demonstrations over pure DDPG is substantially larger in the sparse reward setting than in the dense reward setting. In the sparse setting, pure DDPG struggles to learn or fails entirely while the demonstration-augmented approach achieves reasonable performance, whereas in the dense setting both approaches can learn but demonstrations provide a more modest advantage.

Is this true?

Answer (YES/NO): YES